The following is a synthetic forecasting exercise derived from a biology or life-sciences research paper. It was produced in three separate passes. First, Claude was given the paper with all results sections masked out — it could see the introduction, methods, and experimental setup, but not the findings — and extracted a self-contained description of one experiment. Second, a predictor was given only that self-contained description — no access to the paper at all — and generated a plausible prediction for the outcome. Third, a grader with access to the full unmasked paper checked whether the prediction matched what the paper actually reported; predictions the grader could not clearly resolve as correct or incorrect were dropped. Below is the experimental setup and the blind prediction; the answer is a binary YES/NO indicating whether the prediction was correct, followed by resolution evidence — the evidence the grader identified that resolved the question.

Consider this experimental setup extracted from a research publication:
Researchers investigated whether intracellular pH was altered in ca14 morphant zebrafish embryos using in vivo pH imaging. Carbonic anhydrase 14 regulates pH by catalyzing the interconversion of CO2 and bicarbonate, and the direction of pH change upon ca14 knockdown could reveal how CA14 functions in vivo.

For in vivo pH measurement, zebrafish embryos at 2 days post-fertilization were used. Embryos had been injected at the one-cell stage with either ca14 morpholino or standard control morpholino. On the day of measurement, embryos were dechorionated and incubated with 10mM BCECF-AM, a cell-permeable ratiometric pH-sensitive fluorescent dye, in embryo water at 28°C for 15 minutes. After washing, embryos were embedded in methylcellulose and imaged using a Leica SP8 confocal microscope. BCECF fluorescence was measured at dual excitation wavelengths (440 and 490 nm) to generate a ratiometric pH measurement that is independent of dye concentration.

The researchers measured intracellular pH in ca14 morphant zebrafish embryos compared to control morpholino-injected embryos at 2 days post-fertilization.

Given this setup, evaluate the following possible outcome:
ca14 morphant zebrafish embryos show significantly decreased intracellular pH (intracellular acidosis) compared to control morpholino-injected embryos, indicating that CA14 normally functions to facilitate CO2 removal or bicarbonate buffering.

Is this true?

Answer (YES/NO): YES